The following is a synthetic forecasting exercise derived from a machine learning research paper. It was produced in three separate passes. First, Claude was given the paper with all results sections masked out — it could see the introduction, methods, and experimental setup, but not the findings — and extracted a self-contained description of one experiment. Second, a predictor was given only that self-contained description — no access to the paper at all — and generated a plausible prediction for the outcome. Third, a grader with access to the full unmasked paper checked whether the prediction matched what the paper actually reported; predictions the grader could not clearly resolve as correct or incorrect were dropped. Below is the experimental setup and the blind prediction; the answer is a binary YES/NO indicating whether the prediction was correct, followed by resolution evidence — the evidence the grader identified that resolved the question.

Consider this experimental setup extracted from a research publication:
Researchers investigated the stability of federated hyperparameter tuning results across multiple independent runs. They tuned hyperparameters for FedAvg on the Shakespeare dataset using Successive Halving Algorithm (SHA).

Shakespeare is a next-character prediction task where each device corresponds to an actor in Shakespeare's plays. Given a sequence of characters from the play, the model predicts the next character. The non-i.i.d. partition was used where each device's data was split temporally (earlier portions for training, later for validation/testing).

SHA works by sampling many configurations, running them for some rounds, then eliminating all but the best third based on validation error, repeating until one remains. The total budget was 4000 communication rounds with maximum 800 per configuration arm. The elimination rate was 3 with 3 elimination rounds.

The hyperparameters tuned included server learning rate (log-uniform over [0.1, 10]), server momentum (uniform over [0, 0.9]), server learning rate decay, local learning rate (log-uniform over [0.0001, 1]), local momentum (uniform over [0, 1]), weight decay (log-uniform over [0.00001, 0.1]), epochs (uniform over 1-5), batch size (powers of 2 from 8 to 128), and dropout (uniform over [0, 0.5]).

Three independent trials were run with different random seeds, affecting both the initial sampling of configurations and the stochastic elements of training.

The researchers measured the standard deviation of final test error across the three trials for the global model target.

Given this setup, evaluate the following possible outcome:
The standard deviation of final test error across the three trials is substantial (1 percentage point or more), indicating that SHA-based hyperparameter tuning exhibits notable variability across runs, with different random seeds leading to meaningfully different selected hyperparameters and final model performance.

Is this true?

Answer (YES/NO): YES